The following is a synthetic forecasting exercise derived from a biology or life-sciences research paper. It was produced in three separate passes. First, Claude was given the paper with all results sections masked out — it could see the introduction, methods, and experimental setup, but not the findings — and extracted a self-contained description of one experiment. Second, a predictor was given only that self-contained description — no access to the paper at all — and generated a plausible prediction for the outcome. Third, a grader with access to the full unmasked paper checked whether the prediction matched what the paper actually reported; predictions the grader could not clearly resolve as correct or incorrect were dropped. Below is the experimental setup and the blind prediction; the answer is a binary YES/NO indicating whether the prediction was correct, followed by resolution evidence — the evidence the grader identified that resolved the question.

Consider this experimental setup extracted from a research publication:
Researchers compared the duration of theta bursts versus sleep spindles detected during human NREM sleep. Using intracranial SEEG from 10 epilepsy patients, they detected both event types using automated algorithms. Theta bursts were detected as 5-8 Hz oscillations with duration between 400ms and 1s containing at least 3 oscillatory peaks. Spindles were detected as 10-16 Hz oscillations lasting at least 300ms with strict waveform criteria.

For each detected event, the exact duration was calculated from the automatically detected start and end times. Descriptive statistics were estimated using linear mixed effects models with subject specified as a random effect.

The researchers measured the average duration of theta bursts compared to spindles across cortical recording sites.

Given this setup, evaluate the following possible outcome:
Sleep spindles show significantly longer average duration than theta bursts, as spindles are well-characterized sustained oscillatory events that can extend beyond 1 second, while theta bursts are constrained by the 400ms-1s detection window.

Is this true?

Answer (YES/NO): YES